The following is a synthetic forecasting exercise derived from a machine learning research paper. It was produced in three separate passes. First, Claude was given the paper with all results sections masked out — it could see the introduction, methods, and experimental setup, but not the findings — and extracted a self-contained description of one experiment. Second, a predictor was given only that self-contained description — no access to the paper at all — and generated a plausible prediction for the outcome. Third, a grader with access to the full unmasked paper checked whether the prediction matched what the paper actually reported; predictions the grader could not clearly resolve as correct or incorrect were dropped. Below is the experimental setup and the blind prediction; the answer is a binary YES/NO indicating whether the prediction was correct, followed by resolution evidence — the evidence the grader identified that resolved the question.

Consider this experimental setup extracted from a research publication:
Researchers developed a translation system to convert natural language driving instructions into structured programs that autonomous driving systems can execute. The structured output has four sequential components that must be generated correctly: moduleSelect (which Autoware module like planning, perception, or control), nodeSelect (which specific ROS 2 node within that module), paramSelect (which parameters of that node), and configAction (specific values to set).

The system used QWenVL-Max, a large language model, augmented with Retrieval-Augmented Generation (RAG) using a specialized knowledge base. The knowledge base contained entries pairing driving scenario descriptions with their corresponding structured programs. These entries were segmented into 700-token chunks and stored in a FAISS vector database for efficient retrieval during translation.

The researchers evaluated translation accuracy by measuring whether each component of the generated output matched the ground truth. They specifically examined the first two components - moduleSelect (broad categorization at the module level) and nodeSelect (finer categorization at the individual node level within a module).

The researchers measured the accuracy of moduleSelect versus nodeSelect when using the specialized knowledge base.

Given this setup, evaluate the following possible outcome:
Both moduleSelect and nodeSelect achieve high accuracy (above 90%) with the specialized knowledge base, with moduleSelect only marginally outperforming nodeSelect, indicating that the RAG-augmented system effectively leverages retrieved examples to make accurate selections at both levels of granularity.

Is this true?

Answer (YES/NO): NO